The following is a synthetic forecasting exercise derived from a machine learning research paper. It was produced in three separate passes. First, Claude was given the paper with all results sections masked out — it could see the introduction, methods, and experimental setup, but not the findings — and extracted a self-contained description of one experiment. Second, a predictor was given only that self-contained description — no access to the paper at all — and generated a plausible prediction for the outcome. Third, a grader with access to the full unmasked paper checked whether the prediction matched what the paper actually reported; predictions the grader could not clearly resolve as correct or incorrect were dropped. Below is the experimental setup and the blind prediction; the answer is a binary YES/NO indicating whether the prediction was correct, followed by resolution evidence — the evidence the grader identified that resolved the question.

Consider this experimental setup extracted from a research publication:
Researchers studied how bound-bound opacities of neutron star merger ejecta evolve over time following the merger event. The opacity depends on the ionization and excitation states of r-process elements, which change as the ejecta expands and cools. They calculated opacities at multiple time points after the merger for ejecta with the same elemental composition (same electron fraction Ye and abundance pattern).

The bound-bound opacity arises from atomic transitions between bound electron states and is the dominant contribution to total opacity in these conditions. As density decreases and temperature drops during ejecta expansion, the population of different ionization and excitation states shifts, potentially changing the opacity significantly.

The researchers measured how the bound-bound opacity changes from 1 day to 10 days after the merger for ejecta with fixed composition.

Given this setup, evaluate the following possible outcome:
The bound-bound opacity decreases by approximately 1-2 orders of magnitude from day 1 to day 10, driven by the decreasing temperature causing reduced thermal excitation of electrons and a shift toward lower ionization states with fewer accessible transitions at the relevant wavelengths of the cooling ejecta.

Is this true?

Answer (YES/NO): NO